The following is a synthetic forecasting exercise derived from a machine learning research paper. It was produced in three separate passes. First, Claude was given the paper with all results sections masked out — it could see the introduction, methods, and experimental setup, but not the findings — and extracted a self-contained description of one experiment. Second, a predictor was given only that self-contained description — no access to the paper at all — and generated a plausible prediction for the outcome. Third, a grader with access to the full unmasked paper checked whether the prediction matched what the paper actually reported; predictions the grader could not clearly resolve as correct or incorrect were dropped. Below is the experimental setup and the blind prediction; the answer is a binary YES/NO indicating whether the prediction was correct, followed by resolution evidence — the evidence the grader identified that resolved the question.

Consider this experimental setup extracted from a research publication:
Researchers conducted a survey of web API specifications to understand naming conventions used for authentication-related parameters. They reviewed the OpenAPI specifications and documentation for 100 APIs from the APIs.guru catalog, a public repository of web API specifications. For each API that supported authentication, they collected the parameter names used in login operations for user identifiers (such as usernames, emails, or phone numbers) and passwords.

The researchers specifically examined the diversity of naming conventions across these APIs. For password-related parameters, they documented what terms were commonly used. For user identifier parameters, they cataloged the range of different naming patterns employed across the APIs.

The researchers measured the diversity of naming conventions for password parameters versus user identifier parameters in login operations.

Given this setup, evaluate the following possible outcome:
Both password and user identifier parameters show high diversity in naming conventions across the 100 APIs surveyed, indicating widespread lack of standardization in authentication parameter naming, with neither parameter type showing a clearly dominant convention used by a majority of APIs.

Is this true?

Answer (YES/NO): NO